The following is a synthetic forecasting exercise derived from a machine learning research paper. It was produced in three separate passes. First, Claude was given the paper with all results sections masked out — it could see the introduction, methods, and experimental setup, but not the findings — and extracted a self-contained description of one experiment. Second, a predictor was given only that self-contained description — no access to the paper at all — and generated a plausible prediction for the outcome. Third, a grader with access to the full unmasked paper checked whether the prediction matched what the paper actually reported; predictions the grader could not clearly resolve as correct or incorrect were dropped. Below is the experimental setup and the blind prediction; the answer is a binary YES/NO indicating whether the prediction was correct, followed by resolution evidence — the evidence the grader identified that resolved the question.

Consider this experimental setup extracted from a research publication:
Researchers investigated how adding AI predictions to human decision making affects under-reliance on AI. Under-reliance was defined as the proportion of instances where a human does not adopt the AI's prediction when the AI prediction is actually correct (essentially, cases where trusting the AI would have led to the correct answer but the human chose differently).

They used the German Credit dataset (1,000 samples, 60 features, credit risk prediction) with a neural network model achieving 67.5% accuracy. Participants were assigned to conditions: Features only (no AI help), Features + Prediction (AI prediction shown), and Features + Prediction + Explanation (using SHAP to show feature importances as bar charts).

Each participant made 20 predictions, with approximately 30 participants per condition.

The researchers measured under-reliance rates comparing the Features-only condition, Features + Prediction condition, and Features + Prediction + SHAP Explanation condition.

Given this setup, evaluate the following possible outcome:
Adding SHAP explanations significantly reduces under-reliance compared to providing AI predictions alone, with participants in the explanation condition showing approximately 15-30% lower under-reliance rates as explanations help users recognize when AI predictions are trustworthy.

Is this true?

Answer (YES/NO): NO